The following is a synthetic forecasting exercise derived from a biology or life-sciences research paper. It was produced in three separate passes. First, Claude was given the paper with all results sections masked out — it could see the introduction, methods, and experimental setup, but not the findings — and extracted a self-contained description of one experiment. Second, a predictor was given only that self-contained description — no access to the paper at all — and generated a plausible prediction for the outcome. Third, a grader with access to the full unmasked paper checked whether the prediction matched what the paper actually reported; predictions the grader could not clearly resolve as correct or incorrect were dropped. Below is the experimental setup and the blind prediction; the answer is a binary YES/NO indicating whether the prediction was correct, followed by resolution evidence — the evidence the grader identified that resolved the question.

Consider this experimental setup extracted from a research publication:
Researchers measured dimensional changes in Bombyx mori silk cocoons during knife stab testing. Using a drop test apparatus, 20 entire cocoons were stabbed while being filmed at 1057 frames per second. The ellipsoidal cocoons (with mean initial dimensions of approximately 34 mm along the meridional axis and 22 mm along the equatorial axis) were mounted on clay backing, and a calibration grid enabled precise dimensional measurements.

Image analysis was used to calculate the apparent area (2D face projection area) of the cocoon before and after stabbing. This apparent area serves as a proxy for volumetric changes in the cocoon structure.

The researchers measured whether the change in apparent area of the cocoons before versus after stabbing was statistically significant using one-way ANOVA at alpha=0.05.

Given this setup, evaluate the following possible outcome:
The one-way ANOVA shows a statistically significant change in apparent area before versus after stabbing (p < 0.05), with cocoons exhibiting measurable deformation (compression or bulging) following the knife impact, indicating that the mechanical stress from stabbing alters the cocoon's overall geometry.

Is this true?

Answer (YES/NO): YES